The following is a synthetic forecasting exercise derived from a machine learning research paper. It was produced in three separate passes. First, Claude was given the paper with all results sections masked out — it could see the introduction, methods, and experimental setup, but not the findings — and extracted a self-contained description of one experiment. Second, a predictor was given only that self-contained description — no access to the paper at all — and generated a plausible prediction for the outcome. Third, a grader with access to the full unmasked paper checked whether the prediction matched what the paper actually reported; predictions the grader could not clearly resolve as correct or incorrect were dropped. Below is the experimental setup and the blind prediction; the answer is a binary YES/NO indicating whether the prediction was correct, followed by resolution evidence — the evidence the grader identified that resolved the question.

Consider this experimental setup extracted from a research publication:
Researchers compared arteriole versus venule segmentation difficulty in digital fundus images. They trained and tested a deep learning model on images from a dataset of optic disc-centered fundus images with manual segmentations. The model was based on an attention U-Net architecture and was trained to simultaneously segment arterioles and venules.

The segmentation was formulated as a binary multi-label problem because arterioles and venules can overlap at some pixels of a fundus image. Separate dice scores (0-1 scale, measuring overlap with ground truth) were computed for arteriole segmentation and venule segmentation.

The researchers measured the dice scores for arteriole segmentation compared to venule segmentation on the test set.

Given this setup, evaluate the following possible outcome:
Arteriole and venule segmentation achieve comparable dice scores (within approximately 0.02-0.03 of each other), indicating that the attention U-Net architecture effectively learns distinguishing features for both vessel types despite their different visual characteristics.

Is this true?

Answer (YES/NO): NO